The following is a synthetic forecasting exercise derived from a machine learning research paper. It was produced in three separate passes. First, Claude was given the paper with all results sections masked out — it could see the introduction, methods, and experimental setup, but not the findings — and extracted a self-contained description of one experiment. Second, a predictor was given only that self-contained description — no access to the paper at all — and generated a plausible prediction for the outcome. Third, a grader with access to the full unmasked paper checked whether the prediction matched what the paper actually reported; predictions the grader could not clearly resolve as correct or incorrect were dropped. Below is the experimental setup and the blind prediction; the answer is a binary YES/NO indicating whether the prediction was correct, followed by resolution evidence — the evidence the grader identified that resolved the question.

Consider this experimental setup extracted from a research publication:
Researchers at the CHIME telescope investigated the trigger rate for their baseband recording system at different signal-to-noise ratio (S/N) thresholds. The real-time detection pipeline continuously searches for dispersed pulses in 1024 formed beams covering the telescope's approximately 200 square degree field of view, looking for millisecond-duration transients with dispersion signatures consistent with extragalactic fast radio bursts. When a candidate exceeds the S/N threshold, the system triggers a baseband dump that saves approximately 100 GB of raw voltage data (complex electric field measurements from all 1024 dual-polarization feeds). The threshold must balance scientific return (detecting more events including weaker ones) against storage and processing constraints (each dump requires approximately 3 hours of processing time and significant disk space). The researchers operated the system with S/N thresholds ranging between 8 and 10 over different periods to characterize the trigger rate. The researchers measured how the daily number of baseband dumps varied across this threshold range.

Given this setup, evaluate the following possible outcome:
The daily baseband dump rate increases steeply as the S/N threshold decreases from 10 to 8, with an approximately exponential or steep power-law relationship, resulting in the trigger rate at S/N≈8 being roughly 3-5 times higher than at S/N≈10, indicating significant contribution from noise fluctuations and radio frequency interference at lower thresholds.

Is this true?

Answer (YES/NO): NO